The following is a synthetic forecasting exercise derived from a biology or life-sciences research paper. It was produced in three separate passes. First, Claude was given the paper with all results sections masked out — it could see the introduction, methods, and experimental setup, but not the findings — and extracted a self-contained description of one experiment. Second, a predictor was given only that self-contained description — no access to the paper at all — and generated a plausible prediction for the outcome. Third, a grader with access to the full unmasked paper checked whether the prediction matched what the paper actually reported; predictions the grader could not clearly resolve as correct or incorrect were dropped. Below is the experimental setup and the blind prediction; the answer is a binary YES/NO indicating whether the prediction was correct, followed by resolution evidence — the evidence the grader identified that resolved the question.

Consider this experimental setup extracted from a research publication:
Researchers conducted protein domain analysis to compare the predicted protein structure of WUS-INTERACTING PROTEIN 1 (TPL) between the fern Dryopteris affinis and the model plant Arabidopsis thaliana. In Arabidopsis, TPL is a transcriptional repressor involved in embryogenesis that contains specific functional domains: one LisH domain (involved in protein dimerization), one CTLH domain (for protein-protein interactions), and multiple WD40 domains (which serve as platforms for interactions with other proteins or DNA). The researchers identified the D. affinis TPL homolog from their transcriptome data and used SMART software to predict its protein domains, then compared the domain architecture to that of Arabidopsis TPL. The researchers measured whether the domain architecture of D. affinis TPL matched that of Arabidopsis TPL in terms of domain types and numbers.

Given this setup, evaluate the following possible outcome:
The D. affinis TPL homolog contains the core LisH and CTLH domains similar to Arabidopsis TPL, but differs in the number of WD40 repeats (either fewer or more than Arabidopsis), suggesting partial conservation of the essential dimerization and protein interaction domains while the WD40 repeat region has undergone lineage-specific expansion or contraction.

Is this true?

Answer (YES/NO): YES